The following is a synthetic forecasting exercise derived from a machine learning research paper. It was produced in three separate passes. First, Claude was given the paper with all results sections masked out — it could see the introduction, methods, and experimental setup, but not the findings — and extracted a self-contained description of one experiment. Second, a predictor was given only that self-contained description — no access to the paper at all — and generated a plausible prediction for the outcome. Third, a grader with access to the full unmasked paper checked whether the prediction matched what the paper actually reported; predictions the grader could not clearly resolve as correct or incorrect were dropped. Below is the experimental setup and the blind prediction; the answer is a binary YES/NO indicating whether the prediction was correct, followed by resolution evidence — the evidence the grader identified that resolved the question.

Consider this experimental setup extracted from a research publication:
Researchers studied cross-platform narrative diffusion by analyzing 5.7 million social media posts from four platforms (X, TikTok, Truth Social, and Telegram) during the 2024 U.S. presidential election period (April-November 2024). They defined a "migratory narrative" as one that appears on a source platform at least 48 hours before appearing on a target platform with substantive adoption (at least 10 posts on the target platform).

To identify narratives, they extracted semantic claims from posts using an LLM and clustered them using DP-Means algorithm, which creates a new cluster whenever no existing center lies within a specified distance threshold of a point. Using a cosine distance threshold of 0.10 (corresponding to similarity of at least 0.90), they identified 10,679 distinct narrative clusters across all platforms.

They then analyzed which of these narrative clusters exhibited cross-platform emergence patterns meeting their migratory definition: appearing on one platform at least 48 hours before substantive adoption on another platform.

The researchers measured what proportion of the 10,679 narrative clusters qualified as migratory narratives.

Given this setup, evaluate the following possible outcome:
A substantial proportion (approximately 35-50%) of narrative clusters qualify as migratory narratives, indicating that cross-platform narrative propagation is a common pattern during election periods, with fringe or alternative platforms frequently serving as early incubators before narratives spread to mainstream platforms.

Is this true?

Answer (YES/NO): NO